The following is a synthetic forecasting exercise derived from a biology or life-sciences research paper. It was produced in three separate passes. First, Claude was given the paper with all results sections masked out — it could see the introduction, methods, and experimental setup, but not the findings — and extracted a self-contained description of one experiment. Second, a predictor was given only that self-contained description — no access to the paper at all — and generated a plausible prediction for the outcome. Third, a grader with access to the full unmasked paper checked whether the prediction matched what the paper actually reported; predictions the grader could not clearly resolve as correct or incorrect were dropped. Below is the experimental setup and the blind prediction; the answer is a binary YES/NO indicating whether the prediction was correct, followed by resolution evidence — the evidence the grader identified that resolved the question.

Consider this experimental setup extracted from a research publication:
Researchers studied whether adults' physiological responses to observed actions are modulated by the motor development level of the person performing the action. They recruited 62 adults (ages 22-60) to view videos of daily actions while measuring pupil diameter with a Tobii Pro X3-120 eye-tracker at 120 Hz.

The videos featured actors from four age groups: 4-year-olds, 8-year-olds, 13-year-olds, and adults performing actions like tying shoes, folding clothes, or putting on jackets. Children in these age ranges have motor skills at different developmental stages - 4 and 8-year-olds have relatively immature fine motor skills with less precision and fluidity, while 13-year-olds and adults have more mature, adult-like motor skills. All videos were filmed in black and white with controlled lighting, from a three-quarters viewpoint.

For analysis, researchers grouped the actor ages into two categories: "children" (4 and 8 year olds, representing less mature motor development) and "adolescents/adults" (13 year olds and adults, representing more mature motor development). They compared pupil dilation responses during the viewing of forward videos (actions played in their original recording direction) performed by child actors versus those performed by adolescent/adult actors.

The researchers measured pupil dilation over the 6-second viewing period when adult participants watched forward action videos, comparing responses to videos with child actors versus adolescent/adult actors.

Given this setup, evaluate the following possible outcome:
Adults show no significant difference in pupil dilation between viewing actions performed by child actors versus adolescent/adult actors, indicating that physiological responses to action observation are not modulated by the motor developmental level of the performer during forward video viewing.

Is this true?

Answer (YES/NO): NO